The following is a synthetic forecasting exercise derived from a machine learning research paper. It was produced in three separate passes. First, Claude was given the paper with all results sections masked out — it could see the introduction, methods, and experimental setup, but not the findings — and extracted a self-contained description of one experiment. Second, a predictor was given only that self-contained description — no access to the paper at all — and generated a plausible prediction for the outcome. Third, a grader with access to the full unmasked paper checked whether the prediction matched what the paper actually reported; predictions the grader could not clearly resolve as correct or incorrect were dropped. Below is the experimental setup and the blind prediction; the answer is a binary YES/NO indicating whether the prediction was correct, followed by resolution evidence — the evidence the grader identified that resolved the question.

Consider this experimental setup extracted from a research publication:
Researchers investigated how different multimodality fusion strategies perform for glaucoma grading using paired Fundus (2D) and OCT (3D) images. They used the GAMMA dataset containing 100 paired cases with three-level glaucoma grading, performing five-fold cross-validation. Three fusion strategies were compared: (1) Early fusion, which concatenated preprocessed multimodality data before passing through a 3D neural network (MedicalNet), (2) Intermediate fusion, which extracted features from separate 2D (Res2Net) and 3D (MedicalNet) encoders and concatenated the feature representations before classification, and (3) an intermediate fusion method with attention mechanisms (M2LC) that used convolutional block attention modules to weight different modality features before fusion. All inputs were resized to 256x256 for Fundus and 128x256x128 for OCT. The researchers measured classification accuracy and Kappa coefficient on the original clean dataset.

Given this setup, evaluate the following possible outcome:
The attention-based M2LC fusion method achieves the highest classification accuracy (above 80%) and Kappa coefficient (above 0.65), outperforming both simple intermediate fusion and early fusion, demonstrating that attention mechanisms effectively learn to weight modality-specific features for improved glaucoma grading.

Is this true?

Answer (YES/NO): NO